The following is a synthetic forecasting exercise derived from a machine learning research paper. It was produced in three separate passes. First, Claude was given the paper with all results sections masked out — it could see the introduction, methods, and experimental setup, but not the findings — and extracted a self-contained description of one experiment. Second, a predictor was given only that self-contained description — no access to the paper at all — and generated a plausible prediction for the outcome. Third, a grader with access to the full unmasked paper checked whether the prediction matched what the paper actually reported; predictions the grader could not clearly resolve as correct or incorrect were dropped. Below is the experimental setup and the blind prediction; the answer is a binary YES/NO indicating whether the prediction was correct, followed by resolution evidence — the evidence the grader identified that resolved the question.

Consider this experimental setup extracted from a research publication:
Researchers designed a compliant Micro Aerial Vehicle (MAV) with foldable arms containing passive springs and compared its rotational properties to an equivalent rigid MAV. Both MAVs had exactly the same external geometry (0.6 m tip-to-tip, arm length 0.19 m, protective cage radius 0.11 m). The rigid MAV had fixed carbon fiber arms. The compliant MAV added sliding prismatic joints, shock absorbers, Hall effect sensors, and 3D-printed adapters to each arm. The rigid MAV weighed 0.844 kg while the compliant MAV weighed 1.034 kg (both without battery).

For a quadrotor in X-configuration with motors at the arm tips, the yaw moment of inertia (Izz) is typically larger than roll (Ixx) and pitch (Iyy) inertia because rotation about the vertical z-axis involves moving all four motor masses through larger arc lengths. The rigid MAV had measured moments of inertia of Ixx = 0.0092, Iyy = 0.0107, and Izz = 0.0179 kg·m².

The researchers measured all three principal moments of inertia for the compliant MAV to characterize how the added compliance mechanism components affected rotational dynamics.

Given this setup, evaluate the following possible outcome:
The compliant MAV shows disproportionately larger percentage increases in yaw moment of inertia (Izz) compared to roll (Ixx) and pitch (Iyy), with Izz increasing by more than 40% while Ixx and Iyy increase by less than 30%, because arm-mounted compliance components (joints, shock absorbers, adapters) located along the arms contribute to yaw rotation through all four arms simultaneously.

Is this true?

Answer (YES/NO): NO